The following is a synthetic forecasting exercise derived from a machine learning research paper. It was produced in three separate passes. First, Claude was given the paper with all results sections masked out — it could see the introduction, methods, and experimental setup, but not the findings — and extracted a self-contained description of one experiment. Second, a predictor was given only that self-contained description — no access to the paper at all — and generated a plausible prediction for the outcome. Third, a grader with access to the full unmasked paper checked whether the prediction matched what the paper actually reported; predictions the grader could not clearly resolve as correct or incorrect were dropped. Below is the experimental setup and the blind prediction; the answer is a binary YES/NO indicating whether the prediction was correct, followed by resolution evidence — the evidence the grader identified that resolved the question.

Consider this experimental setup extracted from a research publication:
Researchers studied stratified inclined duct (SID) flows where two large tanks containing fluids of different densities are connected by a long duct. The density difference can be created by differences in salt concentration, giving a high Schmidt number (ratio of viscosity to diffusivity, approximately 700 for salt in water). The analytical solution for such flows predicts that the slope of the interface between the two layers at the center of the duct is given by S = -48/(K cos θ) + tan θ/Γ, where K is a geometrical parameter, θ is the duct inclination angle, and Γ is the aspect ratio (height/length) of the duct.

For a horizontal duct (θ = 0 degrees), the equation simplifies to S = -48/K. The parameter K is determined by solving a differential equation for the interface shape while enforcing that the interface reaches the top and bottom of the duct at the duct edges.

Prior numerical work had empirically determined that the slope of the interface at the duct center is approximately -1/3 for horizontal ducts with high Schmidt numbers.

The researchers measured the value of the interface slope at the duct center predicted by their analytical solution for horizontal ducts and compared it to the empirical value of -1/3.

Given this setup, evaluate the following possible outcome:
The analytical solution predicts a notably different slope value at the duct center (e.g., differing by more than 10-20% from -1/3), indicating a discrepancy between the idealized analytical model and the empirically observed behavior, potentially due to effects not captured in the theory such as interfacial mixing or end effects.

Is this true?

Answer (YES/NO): NO